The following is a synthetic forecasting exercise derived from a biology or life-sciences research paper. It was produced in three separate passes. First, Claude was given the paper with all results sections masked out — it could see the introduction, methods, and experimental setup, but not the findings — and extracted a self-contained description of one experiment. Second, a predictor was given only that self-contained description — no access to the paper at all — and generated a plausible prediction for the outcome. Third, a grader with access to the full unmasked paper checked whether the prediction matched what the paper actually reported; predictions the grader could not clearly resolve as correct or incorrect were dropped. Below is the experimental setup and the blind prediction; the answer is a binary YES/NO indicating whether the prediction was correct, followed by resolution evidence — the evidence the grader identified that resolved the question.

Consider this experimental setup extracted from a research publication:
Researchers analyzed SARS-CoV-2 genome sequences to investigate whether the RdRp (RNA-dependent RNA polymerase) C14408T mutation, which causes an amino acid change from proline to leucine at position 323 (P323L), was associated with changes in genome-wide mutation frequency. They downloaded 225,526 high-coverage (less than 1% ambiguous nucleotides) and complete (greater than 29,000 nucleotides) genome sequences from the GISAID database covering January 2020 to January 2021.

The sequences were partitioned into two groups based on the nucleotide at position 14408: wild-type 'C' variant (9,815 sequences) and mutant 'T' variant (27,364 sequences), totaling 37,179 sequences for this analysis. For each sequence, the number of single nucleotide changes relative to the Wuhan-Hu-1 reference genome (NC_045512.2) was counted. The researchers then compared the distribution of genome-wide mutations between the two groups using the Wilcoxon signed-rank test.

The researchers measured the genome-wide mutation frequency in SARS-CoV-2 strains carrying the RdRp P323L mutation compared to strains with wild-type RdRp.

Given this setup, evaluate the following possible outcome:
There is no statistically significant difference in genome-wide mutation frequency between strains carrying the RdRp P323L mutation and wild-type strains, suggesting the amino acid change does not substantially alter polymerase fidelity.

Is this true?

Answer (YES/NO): NO